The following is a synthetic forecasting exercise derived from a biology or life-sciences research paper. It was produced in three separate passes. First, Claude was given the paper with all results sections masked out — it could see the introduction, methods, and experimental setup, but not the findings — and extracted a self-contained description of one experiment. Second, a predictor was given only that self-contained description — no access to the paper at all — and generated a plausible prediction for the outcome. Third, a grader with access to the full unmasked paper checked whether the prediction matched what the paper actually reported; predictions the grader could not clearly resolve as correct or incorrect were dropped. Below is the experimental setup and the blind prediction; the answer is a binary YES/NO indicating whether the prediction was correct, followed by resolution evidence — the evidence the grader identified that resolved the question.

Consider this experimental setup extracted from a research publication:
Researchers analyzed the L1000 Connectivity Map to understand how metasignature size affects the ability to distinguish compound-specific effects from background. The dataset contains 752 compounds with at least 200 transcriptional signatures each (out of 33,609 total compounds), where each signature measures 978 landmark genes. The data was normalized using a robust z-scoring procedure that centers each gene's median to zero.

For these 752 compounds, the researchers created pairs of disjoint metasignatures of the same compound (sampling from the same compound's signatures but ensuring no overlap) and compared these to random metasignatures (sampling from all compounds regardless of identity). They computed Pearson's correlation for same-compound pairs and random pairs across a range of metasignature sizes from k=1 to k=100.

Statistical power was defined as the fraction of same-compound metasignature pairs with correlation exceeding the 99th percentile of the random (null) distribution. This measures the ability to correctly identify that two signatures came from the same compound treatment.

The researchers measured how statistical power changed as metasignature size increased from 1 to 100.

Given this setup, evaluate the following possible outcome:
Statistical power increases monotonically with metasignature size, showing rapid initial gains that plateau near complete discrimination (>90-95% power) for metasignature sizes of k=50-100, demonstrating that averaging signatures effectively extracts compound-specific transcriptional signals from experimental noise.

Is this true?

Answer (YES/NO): NO